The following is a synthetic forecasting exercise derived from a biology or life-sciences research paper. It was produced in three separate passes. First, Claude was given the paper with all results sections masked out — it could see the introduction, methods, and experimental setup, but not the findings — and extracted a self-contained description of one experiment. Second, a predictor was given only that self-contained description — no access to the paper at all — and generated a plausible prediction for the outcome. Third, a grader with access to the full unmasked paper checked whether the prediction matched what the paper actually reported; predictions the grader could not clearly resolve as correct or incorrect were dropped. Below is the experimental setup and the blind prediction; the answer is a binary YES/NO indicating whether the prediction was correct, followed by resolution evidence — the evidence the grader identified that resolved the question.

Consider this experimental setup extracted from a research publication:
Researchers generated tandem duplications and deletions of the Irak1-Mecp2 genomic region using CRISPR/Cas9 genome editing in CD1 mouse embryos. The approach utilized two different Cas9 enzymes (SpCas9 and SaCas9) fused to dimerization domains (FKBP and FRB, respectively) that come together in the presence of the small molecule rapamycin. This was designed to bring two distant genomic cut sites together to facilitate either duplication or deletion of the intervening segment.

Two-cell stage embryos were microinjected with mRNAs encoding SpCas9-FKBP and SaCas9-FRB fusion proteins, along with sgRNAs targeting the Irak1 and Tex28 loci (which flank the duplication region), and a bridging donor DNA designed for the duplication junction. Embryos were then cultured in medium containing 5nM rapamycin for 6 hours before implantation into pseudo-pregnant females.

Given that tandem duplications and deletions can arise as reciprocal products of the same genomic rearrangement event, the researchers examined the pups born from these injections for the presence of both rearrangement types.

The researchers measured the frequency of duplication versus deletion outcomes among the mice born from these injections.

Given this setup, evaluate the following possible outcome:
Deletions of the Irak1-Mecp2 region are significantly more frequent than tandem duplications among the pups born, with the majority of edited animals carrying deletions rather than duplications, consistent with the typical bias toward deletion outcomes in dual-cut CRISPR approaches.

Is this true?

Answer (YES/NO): YES